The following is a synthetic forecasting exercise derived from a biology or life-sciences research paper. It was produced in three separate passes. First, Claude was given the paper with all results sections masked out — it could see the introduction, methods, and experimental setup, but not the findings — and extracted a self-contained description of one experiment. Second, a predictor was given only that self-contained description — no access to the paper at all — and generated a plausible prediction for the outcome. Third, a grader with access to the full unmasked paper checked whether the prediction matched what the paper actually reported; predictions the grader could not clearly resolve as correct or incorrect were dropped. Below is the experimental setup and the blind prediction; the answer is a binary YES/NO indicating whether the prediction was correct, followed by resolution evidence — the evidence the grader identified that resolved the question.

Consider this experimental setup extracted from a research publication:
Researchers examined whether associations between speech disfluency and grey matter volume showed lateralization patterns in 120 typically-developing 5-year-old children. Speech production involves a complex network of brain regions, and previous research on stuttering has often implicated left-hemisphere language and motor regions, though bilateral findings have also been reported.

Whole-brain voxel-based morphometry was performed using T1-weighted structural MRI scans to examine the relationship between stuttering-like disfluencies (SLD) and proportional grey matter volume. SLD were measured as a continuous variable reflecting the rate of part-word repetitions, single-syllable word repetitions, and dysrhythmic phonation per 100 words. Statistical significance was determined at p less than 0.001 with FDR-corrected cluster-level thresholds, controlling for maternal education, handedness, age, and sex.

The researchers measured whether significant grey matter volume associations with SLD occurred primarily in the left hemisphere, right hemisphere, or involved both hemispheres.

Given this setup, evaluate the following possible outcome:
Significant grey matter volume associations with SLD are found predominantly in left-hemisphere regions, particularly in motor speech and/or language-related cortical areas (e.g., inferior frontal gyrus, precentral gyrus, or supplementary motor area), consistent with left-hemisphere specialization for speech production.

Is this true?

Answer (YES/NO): NO